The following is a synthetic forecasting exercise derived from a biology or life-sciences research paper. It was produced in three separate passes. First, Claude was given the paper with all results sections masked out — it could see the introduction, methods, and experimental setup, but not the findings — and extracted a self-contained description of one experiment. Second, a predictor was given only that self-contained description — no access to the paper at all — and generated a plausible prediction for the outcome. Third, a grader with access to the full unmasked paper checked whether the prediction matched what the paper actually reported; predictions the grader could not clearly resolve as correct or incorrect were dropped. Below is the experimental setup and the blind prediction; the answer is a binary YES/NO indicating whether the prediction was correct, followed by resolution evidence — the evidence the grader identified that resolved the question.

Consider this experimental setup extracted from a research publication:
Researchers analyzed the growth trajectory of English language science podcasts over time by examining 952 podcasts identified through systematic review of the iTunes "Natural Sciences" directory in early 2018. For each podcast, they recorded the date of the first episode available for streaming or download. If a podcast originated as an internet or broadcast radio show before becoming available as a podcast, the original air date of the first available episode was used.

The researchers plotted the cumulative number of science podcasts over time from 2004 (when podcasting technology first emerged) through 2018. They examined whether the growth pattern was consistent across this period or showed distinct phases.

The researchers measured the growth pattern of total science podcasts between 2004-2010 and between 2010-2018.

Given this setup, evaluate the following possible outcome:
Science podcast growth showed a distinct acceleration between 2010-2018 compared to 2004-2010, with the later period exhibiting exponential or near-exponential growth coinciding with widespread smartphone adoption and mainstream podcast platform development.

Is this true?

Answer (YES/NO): YES